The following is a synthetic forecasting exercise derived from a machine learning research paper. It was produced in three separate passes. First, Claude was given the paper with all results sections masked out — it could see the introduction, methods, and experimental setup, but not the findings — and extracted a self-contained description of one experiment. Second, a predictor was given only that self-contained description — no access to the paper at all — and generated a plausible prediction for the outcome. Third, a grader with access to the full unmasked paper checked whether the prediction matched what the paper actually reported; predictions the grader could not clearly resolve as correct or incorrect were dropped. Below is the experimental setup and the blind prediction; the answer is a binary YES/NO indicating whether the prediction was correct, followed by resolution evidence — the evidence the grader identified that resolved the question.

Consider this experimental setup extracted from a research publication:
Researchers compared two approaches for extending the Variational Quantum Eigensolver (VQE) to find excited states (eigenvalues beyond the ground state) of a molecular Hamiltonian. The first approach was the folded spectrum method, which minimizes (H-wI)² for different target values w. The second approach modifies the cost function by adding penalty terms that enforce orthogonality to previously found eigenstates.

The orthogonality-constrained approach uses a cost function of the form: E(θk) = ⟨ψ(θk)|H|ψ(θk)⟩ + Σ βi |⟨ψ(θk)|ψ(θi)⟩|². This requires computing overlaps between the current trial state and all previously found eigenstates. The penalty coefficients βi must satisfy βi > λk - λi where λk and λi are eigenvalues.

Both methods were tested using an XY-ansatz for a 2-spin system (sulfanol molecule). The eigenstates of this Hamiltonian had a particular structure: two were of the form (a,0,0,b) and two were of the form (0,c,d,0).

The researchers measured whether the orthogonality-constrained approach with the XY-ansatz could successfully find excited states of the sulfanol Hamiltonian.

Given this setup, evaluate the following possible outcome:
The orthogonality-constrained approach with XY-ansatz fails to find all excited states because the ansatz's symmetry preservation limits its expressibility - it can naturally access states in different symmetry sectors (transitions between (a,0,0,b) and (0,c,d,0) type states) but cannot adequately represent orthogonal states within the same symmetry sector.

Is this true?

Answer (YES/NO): NO